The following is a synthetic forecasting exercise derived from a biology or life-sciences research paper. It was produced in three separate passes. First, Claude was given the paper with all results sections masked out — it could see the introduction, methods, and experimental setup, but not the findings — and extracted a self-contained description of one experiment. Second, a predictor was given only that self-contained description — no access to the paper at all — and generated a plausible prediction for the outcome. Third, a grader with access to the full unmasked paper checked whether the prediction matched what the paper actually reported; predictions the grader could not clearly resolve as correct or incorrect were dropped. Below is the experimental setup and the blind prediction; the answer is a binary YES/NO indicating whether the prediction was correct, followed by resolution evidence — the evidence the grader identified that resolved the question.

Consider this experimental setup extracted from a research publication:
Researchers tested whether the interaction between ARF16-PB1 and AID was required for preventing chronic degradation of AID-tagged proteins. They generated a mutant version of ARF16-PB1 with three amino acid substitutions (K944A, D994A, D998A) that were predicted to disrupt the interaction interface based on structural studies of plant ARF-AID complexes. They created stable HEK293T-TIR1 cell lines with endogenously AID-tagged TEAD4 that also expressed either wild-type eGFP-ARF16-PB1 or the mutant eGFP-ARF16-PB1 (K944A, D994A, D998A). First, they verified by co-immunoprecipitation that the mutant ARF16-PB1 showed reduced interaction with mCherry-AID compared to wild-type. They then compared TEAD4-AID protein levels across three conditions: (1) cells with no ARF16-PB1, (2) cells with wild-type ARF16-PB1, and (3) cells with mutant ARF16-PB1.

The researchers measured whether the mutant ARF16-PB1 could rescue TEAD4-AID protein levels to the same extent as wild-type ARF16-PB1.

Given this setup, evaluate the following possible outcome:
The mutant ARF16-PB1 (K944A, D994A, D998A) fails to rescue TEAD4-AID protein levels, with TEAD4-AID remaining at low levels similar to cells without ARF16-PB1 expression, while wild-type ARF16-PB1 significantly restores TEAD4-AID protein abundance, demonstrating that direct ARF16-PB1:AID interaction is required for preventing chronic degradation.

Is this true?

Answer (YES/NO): YES